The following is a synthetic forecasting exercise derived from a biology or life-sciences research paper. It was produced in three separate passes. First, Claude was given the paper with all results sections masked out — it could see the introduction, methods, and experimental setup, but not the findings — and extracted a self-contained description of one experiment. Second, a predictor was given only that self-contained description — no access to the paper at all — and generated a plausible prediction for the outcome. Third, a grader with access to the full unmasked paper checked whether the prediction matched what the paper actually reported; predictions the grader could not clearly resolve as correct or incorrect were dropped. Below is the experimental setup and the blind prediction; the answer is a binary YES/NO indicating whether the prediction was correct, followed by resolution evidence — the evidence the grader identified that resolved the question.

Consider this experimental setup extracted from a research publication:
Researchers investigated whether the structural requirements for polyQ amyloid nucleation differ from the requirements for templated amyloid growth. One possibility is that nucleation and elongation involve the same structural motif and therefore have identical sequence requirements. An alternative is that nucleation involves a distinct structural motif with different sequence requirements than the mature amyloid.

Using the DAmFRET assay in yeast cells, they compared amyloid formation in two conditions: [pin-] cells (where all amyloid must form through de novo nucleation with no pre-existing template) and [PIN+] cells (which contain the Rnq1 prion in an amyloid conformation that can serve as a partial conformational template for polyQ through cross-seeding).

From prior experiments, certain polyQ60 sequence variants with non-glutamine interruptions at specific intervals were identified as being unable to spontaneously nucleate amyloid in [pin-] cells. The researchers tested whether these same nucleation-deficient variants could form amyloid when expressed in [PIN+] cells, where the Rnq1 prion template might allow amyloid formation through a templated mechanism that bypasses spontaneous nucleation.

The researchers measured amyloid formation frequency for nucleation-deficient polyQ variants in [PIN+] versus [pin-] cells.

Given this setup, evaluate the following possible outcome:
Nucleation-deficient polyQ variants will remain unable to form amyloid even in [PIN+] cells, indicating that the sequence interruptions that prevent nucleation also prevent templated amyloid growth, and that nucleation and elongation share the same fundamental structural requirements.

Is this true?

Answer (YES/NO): NO